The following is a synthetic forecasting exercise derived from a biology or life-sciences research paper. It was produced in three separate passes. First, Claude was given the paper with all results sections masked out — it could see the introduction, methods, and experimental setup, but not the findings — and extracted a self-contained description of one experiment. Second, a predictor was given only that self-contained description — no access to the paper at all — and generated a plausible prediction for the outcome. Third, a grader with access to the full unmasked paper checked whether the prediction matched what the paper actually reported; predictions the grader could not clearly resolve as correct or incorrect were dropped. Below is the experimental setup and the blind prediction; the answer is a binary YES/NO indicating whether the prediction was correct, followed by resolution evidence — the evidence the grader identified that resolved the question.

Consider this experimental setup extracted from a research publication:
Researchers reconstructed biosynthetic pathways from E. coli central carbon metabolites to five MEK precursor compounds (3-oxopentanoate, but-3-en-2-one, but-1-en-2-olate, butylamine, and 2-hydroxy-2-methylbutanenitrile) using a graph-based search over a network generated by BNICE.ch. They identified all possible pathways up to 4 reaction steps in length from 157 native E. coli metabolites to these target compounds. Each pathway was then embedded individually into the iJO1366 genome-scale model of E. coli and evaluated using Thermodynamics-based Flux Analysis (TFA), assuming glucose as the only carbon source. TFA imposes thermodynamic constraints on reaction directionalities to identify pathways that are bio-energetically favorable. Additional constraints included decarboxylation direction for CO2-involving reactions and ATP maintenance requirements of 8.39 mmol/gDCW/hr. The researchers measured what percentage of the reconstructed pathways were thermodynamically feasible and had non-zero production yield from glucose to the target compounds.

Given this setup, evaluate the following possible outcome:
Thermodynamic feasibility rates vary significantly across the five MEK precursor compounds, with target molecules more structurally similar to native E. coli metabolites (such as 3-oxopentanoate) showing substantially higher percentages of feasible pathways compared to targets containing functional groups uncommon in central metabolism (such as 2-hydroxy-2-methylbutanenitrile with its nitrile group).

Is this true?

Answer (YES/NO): NO